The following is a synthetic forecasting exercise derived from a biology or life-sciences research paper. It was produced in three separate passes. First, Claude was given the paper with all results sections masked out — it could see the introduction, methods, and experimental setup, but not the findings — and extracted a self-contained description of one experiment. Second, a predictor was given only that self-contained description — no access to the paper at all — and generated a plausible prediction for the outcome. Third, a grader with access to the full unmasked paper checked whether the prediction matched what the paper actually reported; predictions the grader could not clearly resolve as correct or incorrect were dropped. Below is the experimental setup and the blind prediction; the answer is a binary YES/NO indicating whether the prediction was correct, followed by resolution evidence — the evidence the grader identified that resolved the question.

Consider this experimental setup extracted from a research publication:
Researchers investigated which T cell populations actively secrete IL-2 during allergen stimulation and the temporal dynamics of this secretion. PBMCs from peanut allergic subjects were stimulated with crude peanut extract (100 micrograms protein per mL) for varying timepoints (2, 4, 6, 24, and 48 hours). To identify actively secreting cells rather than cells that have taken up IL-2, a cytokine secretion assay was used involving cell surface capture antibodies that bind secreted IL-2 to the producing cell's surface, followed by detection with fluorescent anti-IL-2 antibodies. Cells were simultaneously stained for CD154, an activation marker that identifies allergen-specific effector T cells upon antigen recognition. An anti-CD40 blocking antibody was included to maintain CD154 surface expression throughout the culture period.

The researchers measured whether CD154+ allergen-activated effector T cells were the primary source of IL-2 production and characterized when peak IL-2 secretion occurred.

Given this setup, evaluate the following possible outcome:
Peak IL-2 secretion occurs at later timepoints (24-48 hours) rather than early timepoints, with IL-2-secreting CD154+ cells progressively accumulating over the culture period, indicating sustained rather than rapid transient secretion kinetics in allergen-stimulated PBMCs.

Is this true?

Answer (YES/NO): NO